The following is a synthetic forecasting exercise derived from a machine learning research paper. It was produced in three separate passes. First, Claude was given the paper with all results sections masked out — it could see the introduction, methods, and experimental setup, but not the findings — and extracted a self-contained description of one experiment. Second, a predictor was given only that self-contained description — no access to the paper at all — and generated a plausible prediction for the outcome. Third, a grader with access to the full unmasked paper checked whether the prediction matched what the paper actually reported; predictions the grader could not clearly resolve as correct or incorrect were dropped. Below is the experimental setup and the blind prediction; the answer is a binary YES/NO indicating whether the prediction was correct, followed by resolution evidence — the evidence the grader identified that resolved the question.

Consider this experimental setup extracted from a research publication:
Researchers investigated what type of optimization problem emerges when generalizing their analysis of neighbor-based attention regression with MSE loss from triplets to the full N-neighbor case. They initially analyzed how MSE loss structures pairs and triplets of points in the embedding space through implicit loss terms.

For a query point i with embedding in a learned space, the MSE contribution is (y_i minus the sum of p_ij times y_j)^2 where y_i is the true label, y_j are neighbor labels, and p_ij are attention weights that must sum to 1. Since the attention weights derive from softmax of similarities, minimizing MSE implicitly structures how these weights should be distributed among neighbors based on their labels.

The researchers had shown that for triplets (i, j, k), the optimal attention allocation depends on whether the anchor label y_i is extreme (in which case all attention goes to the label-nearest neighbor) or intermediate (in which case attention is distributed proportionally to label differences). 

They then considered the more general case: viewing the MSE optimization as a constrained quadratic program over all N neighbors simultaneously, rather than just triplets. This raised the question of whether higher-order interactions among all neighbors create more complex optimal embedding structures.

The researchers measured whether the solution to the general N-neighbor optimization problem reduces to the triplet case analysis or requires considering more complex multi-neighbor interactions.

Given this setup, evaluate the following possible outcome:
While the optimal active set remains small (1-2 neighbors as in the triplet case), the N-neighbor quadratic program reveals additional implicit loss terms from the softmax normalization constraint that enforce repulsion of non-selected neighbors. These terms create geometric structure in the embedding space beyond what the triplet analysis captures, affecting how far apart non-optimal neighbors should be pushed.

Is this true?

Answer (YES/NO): NO